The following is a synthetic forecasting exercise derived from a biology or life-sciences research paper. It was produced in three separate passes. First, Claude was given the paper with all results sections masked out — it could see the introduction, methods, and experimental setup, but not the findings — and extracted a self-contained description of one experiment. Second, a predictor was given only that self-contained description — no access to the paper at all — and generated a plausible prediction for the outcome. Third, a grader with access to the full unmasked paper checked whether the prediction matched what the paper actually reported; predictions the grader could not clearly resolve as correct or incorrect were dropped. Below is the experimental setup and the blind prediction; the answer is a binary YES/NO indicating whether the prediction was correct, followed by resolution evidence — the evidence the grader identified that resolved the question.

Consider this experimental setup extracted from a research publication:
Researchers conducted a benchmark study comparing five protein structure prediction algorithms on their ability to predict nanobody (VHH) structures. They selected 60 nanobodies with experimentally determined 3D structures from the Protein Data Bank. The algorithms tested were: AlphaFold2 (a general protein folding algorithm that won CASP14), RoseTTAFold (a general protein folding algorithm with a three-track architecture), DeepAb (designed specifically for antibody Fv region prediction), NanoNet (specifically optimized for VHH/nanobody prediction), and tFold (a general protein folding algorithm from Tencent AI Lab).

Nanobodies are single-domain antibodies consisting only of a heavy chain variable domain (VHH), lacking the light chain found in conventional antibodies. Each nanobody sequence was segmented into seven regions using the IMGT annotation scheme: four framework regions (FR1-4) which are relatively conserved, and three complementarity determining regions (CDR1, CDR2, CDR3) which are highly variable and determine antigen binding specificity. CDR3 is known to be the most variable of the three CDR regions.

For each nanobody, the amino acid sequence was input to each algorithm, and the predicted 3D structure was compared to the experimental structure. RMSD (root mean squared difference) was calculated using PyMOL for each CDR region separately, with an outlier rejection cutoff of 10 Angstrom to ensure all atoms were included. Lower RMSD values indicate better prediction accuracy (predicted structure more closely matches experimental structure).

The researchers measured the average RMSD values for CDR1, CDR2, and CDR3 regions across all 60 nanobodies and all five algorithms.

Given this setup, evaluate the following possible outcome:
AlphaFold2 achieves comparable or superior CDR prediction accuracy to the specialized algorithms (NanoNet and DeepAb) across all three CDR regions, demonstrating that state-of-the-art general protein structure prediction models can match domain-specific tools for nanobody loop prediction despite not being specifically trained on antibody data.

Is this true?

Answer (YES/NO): NO